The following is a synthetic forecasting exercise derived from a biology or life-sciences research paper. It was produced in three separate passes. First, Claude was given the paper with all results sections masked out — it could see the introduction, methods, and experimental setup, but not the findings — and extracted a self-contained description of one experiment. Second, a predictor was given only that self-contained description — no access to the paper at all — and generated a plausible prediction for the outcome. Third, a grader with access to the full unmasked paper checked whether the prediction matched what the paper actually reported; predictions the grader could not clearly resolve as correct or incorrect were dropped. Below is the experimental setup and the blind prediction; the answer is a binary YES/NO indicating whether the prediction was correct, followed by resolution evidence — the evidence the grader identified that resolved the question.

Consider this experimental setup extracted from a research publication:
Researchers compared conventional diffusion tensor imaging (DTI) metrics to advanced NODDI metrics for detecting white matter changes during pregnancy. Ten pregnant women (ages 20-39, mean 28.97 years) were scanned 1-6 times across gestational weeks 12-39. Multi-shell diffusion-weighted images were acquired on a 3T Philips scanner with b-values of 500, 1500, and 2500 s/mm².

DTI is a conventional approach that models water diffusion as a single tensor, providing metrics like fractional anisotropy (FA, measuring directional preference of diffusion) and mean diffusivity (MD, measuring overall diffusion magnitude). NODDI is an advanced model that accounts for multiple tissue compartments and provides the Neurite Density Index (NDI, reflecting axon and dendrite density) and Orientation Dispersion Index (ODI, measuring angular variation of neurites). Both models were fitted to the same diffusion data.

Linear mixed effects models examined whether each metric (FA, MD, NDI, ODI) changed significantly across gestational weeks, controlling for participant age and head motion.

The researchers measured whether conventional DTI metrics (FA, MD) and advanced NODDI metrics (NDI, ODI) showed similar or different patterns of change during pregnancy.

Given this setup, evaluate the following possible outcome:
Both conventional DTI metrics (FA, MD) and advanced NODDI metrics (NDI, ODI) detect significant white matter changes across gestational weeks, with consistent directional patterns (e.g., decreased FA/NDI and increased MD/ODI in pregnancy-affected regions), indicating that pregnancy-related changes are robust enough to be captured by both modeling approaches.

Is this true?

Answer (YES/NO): NO